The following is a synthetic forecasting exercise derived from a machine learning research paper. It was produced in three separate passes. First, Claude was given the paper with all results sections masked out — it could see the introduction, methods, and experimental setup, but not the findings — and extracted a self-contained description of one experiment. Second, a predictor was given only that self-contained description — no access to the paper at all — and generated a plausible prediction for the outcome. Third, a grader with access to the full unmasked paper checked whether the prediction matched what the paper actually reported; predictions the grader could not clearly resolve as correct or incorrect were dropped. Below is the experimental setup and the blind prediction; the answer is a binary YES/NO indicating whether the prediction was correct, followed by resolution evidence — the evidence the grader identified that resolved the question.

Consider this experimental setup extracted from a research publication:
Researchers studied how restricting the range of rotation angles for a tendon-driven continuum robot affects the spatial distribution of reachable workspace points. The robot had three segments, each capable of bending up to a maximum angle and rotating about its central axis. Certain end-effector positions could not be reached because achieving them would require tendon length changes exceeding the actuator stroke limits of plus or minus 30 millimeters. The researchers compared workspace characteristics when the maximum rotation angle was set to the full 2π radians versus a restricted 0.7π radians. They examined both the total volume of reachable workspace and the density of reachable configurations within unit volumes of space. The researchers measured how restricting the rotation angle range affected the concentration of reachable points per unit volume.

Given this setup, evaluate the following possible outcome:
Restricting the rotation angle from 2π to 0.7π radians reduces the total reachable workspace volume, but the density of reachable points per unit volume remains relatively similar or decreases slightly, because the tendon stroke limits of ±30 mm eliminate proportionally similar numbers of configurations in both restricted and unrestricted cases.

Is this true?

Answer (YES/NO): NO